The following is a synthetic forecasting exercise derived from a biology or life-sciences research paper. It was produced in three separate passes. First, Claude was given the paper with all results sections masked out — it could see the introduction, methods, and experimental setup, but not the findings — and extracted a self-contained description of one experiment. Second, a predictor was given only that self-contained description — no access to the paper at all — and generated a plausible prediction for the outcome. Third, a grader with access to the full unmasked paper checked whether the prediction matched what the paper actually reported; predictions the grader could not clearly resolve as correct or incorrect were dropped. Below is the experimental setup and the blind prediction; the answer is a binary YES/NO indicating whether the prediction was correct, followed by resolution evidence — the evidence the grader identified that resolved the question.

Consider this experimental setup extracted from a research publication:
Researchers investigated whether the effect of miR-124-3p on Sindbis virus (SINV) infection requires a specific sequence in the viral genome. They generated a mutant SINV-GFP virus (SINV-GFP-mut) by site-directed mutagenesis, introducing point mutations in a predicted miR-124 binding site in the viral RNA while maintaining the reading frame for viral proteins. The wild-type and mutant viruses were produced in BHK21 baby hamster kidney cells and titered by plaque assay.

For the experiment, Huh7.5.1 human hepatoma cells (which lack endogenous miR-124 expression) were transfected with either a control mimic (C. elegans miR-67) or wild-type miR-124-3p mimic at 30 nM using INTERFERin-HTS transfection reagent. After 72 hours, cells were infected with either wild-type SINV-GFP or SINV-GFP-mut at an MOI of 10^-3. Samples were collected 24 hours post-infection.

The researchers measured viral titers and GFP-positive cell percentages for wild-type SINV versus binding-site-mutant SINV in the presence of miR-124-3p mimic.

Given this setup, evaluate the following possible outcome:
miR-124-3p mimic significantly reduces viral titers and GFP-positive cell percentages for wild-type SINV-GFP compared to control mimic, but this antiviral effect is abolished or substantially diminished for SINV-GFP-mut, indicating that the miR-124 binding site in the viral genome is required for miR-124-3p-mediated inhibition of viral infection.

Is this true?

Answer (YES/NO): NO